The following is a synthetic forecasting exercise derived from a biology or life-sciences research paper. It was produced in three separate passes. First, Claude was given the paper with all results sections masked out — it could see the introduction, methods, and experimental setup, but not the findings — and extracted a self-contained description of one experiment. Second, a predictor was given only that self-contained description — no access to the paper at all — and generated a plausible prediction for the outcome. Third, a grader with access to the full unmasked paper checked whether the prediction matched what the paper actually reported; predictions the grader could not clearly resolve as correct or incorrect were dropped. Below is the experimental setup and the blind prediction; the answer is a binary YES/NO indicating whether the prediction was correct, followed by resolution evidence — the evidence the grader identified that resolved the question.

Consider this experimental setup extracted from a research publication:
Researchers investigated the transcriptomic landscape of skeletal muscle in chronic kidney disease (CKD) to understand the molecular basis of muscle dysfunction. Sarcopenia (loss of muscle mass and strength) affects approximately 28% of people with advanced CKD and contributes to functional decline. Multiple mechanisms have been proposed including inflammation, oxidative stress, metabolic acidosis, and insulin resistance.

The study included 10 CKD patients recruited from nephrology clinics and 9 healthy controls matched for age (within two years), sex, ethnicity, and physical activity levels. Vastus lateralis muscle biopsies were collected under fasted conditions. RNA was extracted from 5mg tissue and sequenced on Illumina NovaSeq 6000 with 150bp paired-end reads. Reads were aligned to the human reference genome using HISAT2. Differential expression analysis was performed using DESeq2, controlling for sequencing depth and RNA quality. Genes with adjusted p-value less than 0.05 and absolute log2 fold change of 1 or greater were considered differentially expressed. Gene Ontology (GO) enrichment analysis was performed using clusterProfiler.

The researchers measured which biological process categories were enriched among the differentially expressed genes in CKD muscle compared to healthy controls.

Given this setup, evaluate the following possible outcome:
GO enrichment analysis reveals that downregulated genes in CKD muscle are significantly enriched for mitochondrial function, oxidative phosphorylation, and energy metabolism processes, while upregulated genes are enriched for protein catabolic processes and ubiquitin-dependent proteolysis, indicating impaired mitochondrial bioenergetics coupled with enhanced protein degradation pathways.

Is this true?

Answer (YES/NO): NO